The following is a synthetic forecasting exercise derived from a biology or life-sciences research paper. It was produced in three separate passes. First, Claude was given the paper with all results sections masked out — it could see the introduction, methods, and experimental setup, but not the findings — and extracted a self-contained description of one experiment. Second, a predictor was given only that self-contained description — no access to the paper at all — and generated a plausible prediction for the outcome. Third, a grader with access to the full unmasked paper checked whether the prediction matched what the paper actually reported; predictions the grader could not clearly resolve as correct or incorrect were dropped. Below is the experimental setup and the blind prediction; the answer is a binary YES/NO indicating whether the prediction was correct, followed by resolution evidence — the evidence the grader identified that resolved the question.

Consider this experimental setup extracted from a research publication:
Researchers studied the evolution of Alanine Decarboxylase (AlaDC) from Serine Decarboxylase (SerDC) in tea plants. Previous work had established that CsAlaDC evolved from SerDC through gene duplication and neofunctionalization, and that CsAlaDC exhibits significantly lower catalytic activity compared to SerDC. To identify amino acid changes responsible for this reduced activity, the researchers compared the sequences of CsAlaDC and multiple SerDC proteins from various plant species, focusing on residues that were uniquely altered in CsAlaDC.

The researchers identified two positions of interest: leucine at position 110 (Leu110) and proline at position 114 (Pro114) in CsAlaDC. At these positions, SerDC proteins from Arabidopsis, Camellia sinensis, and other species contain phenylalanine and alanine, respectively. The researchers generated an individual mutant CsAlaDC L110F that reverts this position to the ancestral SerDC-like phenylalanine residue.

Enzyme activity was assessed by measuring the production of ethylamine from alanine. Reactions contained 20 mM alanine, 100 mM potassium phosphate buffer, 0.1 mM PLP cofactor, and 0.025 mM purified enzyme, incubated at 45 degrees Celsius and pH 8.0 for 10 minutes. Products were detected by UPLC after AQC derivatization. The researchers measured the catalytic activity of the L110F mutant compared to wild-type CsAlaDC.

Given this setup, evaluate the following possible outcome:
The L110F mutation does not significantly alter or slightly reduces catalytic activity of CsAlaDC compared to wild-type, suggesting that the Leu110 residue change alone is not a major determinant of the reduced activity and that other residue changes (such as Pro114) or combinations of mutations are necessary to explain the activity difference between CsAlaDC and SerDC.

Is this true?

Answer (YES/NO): NO